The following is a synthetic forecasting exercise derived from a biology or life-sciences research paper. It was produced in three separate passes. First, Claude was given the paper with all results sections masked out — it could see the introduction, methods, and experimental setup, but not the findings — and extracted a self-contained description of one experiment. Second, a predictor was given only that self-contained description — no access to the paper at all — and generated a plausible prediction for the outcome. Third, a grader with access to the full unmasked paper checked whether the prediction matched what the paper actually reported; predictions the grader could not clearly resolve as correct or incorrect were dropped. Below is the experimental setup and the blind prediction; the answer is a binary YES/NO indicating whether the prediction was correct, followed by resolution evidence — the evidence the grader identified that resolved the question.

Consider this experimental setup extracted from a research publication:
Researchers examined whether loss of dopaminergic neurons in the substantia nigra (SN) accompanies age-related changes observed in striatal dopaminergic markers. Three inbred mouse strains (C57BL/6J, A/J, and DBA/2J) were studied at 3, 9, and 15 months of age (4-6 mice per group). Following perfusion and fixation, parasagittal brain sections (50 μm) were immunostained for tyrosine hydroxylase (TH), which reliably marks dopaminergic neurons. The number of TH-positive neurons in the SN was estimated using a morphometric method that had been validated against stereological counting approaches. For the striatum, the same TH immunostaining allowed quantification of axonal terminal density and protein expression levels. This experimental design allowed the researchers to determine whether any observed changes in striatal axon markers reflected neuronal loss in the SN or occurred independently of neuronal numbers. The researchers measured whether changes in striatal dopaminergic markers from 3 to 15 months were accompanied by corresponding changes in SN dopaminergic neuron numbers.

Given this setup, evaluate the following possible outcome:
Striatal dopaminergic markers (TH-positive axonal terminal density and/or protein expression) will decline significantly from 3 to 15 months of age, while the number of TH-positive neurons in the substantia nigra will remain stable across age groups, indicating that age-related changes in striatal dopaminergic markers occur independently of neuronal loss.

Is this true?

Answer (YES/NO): NO